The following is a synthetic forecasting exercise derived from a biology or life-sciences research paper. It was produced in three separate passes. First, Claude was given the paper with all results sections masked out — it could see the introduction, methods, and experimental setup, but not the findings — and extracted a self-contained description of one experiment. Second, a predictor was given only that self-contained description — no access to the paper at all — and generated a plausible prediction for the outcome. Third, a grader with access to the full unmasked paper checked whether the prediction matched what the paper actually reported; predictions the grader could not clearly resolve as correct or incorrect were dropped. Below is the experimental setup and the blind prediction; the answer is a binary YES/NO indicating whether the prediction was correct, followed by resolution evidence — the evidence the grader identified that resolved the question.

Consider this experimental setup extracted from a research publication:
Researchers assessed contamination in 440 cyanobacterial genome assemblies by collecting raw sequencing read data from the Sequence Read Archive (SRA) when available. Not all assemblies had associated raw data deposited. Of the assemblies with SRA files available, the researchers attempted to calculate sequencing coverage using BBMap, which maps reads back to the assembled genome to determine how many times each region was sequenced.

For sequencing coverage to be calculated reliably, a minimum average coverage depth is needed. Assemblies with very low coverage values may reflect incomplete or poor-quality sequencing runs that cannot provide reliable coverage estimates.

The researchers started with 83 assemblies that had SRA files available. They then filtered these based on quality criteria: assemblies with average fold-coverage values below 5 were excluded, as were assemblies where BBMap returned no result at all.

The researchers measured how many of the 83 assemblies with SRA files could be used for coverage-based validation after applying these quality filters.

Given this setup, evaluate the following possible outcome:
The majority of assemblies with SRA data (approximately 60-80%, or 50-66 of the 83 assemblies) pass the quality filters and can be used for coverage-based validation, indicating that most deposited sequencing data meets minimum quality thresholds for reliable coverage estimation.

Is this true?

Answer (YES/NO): YES